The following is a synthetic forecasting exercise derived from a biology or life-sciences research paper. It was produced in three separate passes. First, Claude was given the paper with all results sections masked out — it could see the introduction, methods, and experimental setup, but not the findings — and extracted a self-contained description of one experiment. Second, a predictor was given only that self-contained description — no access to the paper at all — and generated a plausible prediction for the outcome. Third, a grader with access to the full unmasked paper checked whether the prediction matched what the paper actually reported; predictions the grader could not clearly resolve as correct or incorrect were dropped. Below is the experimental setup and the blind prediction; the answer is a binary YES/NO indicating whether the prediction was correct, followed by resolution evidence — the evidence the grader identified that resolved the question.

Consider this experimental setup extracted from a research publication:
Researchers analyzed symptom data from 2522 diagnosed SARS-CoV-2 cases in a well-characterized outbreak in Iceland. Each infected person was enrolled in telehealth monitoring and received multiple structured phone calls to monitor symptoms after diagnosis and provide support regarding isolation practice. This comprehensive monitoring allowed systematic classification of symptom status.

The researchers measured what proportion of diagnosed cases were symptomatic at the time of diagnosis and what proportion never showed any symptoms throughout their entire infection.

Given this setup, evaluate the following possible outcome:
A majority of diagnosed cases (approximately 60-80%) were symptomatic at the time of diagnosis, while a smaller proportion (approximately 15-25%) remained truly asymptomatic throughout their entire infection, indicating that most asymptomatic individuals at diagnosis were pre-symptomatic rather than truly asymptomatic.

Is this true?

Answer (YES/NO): NO